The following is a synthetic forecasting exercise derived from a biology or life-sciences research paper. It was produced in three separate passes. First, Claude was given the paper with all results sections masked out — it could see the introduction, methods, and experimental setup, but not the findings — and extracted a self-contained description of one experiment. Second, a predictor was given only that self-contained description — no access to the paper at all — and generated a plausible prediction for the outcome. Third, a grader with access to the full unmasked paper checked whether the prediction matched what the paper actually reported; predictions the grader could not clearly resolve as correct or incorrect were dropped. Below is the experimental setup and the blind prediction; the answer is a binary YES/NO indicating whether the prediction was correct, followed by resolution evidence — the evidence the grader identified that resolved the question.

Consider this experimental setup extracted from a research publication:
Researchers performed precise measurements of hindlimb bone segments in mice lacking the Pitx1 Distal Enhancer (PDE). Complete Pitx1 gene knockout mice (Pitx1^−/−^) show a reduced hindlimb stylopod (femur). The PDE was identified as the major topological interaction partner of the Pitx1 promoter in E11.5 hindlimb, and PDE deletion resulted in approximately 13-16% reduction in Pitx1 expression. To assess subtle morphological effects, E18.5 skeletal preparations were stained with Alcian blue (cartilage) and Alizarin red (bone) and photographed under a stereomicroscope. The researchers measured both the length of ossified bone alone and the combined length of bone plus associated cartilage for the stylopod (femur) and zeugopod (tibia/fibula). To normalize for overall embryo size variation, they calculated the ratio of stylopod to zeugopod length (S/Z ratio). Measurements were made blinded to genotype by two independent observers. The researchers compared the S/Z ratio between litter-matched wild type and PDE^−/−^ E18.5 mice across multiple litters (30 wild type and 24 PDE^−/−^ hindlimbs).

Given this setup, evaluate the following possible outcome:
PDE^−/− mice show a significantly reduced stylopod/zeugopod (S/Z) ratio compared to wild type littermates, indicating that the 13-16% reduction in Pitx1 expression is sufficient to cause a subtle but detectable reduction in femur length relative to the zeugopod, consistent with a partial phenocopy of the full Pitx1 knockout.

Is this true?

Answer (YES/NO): NO